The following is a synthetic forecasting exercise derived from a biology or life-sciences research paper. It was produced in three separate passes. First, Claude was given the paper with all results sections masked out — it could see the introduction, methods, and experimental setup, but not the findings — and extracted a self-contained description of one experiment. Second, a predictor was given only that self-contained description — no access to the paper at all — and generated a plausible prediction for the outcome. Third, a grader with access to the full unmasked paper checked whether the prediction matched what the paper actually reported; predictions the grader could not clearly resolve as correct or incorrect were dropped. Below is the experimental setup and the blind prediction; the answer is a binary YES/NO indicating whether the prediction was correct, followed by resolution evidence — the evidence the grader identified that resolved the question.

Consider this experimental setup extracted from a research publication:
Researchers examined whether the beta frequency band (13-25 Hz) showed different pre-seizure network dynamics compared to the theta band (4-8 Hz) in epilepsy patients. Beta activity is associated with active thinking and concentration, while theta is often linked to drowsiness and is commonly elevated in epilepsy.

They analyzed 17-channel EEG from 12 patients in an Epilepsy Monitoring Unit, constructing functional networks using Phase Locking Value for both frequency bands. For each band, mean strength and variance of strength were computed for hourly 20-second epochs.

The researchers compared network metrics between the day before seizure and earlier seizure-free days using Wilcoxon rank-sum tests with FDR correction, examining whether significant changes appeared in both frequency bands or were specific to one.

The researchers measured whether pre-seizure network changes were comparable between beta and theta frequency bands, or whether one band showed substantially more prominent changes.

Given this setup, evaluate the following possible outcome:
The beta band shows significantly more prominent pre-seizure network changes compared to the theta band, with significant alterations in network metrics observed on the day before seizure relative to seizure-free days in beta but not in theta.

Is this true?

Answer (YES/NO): NO